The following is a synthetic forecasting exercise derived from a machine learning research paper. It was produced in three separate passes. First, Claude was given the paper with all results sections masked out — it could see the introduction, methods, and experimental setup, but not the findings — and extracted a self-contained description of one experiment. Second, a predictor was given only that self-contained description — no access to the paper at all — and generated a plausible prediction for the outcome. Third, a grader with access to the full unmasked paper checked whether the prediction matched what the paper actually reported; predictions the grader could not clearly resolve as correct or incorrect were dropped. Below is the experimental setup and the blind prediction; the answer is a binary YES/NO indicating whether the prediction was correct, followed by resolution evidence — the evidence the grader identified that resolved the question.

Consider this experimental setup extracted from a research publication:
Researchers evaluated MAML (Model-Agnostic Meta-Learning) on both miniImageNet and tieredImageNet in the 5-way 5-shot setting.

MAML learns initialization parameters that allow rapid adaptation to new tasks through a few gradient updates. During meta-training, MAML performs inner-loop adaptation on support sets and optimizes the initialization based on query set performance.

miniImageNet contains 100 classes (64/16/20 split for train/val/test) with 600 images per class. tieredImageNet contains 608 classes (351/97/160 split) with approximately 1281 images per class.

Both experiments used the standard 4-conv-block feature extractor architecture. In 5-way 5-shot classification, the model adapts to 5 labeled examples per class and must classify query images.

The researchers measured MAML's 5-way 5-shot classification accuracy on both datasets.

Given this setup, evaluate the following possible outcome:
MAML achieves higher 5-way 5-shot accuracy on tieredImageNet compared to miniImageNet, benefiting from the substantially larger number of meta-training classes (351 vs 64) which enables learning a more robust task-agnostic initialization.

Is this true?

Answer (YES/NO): YES